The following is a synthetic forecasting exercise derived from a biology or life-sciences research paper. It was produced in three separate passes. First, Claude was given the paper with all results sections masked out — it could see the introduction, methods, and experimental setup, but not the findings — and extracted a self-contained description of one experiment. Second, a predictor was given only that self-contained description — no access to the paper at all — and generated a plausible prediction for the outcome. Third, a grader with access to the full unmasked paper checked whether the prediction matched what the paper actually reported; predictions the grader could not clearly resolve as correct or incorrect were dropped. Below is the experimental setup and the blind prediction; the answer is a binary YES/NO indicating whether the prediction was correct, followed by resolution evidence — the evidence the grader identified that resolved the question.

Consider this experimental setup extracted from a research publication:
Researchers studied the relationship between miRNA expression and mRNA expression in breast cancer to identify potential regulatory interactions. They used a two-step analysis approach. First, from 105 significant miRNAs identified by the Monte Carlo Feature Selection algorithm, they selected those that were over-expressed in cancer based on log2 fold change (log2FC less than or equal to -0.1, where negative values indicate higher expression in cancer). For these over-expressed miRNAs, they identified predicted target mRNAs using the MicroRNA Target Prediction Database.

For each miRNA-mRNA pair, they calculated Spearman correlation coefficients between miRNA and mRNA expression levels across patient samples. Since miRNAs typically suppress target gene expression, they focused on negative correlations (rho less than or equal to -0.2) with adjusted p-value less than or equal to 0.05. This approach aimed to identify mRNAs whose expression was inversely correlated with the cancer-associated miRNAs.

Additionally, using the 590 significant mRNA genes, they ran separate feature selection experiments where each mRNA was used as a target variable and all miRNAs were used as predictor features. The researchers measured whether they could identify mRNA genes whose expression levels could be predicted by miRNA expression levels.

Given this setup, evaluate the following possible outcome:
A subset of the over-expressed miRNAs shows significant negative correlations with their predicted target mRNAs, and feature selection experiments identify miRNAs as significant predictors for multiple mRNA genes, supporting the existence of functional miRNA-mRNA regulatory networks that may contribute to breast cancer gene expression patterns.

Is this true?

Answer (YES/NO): YES